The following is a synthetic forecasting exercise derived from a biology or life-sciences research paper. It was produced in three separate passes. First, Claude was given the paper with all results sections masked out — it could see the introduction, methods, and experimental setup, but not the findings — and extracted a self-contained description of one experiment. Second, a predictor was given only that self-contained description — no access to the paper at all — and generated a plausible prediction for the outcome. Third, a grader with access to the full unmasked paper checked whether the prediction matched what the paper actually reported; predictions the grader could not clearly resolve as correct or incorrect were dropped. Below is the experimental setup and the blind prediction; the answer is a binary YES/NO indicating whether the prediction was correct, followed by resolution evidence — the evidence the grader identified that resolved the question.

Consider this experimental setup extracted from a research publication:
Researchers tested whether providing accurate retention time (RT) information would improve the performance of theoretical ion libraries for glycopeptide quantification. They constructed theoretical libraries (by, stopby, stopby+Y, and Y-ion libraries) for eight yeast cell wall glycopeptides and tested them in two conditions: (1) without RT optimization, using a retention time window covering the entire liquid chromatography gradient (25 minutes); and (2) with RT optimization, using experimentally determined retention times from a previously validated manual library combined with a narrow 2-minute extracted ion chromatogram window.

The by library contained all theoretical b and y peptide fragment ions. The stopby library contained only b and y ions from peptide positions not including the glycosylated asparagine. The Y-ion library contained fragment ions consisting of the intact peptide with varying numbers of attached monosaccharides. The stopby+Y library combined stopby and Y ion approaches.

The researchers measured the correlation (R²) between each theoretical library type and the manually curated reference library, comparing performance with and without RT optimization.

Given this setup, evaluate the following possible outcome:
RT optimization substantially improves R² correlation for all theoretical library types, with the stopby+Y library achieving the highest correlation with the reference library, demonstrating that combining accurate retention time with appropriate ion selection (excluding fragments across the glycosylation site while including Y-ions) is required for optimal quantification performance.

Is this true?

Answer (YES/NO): YES